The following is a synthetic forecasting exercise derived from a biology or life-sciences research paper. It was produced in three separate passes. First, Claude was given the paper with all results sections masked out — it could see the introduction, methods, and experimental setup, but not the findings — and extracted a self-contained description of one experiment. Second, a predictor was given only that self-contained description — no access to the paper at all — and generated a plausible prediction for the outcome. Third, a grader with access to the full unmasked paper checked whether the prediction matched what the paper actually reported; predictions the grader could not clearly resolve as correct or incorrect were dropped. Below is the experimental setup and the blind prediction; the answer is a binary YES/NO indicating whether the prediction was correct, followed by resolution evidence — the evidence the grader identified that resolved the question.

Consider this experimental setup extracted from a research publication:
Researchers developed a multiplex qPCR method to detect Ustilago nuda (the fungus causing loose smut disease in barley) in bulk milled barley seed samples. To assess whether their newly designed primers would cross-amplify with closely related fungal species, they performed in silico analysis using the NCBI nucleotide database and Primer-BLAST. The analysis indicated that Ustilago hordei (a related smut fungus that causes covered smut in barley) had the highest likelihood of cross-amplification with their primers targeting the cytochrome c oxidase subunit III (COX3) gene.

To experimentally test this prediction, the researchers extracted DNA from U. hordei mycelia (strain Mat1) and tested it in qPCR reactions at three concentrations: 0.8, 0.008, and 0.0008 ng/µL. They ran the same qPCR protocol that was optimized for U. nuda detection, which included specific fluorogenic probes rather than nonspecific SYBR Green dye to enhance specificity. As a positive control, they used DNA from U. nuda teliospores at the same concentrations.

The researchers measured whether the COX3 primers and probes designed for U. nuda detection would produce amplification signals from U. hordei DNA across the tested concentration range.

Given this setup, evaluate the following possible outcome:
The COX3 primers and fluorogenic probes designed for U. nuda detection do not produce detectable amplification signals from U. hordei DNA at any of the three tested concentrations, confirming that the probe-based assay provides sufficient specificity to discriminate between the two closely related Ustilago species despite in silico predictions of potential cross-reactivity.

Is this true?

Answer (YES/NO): NO